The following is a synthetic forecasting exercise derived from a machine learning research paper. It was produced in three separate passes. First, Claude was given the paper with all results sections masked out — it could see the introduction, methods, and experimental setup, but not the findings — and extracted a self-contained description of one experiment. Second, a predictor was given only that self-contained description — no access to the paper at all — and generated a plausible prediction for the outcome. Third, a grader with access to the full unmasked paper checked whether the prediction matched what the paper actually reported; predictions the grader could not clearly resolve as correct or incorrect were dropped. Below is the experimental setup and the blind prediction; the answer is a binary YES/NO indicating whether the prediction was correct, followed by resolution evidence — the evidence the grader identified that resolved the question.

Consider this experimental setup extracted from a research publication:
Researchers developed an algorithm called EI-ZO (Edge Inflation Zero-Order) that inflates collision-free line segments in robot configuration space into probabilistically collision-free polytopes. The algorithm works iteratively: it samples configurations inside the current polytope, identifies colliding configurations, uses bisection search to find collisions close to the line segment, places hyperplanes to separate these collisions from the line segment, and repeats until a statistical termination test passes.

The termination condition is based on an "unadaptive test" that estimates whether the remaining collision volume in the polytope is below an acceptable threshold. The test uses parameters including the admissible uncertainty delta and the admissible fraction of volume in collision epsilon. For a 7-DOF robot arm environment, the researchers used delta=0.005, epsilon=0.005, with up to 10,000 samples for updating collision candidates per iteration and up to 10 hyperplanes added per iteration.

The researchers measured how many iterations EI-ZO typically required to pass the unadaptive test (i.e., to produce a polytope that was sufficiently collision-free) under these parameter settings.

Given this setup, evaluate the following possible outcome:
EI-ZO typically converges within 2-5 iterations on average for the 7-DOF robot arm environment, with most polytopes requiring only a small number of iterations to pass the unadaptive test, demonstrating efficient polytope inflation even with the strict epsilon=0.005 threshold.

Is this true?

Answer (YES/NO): NO